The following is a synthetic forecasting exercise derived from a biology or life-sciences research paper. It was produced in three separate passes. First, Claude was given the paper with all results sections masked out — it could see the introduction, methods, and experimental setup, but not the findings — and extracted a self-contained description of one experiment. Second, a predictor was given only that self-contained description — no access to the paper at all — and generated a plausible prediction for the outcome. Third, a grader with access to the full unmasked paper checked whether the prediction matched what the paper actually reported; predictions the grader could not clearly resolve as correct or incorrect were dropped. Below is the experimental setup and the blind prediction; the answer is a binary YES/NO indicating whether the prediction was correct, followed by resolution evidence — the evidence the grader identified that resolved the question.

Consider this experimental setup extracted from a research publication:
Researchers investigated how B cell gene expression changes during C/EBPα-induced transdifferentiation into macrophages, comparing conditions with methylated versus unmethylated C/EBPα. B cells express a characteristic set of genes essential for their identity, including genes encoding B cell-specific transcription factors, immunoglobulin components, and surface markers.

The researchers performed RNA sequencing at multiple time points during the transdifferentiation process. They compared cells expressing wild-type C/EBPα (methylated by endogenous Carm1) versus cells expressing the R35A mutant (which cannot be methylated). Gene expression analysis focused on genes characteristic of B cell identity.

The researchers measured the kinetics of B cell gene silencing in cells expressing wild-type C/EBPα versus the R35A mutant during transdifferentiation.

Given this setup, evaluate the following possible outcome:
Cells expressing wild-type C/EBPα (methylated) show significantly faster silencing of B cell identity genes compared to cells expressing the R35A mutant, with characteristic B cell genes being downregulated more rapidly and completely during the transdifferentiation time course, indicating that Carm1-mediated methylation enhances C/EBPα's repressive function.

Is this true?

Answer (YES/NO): NO